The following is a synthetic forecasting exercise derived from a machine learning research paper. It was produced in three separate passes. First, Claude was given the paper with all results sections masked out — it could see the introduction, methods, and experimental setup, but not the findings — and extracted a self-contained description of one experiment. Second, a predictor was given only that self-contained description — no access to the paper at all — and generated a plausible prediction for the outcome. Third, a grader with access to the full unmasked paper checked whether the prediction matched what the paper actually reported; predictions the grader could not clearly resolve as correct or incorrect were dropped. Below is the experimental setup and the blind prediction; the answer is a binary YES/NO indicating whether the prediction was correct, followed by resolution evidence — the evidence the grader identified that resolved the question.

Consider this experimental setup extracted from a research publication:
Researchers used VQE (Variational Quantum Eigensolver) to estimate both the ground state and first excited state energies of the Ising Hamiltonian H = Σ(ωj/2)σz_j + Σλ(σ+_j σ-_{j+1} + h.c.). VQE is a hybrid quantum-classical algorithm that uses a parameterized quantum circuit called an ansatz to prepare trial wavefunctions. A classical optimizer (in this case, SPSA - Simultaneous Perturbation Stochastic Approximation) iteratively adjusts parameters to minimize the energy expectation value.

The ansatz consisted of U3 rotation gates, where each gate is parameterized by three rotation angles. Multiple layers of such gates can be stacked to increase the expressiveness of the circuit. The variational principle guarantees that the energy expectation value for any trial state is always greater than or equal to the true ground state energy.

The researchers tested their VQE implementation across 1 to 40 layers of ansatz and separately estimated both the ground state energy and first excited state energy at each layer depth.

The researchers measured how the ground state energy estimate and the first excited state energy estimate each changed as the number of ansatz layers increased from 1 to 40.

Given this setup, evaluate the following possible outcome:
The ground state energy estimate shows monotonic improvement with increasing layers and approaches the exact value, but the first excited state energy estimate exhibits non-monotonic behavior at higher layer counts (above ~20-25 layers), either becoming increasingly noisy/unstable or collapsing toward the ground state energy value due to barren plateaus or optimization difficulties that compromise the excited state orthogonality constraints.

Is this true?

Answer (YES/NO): NO